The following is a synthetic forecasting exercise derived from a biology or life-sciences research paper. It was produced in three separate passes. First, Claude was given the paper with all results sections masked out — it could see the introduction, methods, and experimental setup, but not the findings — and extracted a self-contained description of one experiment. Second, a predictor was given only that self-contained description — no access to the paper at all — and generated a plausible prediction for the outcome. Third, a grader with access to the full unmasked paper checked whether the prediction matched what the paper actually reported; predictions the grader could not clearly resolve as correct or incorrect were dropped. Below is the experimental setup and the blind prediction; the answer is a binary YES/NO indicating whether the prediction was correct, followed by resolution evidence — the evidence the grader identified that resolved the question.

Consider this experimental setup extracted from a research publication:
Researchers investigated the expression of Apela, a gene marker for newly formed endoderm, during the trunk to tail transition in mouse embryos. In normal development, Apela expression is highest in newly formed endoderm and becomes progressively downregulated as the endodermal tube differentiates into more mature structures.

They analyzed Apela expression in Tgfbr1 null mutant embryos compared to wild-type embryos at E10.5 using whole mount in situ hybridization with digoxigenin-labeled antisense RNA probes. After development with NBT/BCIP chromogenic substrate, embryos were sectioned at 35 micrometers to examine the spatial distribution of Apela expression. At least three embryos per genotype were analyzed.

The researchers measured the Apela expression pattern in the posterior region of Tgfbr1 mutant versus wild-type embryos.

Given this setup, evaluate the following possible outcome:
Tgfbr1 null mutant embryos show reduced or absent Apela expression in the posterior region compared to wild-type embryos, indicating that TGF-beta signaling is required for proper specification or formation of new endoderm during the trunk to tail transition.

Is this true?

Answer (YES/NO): NO